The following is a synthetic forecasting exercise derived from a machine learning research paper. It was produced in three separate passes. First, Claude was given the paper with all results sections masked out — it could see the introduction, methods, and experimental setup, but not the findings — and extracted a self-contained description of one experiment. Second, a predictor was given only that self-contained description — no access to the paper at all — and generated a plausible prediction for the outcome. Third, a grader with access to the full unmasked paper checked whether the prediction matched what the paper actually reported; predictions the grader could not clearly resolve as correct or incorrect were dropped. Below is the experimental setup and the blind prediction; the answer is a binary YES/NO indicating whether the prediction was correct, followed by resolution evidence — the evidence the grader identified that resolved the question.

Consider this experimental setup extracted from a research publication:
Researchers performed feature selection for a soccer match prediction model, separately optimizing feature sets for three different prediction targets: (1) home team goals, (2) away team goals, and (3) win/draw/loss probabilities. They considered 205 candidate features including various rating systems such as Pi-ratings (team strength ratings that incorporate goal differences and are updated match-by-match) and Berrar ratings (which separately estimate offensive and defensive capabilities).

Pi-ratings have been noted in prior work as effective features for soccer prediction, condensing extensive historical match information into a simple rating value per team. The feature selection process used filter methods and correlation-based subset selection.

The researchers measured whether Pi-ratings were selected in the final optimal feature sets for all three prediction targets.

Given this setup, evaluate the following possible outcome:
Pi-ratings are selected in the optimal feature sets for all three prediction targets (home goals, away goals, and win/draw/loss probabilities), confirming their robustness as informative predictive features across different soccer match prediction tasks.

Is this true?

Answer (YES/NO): NO